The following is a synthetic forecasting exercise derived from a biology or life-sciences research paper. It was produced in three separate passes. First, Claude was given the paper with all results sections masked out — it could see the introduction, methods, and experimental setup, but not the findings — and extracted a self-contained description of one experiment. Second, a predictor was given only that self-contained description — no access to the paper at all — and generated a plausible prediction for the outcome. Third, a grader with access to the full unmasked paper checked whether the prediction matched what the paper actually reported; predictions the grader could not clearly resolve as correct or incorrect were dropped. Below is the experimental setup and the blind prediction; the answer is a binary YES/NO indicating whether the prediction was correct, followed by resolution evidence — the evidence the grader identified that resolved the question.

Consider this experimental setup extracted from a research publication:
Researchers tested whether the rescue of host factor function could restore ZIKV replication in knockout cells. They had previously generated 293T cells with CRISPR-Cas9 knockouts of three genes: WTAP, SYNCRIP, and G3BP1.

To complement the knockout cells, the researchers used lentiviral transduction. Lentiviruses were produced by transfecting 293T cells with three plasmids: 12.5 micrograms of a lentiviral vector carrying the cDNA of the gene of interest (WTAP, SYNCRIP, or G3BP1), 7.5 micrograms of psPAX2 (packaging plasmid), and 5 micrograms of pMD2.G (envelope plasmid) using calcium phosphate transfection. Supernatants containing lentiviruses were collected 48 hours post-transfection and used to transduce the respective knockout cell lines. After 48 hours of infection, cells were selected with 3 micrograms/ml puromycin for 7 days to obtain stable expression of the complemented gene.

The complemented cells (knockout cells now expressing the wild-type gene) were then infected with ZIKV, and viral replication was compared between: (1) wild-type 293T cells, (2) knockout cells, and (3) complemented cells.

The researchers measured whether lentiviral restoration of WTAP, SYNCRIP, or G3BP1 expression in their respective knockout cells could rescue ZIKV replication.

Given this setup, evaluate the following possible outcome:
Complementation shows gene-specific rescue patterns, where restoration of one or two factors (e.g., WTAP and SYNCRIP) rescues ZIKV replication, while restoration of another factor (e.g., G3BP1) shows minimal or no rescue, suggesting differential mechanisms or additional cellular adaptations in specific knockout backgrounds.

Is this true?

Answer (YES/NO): NO